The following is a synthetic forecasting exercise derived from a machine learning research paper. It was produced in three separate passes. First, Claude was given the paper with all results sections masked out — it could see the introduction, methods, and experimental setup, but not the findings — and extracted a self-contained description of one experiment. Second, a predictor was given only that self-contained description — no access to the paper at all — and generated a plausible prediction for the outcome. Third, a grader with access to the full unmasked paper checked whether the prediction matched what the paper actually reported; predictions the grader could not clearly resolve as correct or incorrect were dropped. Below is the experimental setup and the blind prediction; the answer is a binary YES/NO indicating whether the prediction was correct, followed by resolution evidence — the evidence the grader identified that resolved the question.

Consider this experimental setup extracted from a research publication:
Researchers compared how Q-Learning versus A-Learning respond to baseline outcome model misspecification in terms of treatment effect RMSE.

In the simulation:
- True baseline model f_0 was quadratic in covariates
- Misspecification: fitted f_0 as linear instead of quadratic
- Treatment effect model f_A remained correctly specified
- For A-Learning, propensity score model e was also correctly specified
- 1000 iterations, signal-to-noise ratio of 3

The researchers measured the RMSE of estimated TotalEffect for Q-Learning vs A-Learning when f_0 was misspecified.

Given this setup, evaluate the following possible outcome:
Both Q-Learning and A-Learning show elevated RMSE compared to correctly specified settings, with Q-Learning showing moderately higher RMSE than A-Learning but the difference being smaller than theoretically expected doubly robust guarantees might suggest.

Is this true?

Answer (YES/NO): NO